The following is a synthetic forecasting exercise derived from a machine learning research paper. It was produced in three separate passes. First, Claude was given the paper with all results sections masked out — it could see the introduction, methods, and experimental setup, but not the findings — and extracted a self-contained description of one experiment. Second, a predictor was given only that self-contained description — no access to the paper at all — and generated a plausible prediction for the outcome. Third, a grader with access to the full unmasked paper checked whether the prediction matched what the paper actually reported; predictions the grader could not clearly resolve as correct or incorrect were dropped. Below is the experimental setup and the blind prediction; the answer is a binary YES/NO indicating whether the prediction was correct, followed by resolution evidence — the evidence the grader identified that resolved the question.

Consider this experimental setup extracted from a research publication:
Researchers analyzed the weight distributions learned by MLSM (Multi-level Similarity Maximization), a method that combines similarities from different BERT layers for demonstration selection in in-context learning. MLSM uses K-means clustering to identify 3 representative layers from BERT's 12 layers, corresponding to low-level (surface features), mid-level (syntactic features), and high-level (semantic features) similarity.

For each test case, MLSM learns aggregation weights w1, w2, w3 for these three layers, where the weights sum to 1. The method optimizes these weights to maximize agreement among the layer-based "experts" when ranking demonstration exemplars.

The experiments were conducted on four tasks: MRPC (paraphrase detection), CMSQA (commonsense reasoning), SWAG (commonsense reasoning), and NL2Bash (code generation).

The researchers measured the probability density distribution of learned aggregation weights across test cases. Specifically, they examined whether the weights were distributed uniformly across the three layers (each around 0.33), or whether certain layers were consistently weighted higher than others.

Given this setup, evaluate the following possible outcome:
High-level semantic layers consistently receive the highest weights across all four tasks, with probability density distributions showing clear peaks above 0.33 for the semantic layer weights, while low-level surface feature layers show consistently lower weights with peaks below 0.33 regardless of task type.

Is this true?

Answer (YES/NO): NO